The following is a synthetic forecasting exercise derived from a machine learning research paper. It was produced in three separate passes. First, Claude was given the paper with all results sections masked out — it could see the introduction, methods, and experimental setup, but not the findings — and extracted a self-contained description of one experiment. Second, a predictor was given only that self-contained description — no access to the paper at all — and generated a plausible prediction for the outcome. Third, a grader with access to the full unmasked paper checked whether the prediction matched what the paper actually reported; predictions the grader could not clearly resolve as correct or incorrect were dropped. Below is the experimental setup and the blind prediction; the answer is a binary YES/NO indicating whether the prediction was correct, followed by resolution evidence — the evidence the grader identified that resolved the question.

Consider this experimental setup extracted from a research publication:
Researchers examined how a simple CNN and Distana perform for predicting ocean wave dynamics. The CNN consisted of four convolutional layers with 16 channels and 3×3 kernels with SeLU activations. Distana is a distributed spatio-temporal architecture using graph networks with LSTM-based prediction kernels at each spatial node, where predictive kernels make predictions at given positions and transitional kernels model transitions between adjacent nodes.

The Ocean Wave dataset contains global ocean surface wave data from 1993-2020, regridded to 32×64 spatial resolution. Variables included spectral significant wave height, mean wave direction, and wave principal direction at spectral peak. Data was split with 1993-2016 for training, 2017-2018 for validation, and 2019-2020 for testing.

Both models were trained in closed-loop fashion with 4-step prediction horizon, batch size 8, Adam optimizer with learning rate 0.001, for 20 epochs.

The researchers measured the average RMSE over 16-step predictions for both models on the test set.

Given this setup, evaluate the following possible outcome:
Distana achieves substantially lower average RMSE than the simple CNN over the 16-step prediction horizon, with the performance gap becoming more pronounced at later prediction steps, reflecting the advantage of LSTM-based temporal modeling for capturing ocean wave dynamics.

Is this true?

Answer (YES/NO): NO